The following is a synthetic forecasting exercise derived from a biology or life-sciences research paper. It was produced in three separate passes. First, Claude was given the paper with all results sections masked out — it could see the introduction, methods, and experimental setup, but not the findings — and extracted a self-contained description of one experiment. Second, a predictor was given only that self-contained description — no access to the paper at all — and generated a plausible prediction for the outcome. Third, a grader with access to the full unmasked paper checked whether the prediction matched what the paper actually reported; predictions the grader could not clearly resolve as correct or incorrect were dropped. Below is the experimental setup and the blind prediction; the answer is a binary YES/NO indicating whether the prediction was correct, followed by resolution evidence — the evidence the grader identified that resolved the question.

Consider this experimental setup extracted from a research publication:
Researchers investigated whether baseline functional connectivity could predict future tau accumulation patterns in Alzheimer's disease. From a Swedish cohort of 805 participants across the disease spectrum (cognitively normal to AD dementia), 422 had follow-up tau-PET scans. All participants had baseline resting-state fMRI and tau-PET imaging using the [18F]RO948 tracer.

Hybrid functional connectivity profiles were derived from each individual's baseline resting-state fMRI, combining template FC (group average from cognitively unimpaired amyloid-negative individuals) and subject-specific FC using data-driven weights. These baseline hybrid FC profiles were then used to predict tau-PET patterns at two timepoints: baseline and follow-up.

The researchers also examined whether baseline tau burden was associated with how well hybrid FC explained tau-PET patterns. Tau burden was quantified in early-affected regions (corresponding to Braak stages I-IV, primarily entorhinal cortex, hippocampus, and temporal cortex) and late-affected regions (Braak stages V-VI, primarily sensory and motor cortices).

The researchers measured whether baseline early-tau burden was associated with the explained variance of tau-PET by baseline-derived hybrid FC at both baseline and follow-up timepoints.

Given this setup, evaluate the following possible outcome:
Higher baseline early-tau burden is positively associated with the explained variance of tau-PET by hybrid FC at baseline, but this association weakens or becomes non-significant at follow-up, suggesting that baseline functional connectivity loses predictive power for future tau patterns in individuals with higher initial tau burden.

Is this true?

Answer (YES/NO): NO